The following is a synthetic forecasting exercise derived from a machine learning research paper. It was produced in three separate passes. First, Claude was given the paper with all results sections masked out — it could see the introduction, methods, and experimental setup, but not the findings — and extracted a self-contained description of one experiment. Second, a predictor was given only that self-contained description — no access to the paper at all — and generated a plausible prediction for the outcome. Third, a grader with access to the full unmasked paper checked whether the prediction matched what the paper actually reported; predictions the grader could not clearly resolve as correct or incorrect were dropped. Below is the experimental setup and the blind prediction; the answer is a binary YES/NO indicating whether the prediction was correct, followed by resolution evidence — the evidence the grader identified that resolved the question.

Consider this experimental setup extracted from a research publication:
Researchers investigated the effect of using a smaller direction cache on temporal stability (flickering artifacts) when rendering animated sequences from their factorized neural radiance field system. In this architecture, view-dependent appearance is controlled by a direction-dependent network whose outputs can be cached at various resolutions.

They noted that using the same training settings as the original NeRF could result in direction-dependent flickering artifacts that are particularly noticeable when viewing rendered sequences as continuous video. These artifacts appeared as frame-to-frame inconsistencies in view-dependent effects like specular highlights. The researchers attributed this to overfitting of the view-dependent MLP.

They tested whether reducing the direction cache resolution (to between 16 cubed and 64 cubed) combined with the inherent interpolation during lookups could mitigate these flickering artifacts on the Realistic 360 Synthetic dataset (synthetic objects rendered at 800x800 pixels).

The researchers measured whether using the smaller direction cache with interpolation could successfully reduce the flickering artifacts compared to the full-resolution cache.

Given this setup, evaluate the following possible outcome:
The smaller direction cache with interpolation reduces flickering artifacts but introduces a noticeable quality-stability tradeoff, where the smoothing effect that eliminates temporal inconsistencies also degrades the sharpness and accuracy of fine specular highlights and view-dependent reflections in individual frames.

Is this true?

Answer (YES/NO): NO